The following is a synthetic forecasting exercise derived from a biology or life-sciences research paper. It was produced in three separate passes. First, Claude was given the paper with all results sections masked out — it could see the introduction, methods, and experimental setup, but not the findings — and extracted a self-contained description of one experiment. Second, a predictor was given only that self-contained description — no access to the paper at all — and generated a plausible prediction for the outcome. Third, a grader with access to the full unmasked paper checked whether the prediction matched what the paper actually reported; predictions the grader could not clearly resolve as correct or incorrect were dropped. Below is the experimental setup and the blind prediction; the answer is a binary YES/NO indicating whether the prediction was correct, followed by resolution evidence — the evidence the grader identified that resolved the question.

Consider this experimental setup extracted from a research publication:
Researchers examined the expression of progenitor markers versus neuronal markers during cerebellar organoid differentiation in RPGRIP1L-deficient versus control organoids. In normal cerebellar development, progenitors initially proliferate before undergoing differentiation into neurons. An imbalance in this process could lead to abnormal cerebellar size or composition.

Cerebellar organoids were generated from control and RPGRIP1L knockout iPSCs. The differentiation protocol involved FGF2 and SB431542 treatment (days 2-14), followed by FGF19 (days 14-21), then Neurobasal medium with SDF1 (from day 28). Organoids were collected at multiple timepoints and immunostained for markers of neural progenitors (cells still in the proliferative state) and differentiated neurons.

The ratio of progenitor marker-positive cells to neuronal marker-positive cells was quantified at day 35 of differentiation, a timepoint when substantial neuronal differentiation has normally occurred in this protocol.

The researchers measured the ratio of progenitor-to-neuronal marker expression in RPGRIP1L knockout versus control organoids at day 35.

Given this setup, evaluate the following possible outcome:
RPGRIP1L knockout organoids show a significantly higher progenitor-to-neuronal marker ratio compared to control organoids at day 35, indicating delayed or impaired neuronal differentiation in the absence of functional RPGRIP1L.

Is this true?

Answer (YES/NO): YES